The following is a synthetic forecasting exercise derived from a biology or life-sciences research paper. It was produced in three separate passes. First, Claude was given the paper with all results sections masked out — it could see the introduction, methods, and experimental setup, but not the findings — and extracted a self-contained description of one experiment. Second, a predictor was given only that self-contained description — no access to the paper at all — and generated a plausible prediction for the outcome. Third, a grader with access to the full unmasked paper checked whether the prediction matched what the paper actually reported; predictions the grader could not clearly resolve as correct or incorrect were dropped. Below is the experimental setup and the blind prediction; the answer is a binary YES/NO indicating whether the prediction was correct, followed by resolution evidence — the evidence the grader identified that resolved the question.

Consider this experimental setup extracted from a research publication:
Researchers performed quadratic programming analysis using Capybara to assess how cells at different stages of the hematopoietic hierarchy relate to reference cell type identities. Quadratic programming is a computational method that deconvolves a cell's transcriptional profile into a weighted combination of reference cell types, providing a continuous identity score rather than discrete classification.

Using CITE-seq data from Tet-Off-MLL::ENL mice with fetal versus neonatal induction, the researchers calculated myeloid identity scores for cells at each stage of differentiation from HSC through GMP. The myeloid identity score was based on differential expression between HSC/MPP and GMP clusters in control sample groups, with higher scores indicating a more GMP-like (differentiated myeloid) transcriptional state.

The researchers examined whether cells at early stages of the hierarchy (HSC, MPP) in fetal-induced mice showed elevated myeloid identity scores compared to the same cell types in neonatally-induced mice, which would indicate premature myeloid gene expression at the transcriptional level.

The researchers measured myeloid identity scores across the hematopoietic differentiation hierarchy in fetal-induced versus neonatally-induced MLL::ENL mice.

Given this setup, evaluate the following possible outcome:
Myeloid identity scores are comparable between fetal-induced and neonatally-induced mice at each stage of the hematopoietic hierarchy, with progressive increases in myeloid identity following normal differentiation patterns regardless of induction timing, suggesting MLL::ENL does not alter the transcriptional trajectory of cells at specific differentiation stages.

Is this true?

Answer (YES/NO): NO